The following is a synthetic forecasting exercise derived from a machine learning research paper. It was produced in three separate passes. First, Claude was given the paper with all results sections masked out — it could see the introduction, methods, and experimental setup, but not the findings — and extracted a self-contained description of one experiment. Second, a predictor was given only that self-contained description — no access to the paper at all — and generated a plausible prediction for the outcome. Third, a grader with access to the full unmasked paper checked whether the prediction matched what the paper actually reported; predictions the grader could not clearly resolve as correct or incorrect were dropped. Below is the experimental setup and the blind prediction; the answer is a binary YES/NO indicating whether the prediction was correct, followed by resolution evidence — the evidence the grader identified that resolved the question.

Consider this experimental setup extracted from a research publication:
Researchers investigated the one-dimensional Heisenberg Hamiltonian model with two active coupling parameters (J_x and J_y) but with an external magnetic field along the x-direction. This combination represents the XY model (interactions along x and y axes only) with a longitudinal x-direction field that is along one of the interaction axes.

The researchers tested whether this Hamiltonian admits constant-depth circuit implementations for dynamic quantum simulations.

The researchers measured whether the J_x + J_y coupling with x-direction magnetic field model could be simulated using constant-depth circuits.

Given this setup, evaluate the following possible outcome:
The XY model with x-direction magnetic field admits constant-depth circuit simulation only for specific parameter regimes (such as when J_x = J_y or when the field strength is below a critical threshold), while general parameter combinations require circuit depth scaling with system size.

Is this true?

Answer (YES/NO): NO